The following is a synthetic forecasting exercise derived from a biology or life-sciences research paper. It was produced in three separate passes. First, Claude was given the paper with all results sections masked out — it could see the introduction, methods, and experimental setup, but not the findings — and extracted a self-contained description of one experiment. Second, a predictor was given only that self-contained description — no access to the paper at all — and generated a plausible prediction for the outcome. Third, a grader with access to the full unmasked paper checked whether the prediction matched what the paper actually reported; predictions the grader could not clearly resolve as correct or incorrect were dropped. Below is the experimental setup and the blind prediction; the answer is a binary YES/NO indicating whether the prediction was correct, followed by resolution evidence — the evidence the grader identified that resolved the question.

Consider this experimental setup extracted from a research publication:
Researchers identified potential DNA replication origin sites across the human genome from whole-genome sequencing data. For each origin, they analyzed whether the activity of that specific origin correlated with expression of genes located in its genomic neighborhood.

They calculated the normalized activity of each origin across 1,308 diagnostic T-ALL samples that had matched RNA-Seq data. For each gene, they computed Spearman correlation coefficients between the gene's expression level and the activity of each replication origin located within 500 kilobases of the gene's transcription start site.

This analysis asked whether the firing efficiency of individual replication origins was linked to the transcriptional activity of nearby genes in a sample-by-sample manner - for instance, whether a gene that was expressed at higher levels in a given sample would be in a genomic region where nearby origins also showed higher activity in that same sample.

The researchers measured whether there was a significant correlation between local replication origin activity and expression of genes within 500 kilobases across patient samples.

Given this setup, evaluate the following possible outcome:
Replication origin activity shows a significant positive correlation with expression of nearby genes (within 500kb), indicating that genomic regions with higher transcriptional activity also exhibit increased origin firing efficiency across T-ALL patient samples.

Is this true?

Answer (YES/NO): YES